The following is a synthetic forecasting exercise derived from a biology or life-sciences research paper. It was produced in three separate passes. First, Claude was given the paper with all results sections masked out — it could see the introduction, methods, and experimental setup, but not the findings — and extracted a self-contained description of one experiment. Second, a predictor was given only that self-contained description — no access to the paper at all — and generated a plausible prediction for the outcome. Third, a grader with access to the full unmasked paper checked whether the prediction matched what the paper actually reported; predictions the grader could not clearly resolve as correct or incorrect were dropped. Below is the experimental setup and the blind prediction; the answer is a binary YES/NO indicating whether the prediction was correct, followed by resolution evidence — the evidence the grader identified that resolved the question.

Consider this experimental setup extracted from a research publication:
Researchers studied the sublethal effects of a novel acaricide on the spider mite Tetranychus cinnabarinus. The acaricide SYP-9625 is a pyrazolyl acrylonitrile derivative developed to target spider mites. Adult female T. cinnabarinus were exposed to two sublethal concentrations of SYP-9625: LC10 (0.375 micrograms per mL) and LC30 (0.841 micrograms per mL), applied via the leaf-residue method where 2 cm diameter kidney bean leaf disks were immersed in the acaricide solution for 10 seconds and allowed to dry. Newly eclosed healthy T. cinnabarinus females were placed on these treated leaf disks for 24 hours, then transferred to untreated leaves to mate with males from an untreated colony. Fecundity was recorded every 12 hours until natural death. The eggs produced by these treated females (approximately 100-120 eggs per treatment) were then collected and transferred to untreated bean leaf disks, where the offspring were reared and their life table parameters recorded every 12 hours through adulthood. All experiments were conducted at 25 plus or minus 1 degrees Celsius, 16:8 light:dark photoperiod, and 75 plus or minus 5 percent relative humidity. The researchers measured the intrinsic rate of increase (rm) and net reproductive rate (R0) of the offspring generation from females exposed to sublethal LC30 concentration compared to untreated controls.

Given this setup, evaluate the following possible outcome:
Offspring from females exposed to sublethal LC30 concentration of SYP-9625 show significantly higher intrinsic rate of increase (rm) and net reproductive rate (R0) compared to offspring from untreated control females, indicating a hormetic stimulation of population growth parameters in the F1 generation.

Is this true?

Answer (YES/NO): NO